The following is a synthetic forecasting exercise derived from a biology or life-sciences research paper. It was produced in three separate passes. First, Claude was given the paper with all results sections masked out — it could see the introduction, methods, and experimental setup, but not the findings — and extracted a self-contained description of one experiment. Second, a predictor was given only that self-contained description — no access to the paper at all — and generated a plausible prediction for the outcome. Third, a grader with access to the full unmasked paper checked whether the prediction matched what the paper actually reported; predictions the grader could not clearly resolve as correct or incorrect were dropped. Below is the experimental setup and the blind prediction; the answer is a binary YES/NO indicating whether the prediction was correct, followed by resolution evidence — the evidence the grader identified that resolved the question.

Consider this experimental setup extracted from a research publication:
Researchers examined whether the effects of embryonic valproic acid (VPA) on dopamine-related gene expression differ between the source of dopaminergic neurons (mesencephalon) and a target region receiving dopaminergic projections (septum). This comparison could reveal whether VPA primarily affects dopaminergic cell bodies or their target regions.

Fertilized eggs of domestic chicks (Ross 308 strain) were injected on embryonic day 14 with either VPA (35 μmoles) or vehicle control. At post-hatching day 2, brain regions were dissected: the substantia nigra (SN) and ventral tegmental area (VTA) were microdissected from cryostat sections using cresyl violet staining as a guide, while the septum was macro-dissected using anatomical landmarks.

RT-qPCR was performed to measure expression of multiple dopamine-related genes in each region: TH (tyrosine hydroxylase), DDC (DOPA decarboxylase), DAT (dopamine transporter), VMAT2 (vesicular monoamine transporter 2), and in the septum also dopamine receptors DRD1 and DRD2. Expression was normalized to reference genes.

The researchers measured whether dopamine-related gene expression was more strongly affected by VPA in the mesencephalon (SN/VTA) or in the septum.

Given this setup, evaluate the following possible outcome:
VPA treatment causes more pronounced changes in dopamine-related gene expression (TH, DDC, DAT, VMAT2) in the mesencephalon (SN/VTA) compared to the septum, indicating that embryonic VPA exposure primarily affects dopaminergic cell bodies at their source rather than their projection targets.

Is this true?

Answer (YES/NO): NO